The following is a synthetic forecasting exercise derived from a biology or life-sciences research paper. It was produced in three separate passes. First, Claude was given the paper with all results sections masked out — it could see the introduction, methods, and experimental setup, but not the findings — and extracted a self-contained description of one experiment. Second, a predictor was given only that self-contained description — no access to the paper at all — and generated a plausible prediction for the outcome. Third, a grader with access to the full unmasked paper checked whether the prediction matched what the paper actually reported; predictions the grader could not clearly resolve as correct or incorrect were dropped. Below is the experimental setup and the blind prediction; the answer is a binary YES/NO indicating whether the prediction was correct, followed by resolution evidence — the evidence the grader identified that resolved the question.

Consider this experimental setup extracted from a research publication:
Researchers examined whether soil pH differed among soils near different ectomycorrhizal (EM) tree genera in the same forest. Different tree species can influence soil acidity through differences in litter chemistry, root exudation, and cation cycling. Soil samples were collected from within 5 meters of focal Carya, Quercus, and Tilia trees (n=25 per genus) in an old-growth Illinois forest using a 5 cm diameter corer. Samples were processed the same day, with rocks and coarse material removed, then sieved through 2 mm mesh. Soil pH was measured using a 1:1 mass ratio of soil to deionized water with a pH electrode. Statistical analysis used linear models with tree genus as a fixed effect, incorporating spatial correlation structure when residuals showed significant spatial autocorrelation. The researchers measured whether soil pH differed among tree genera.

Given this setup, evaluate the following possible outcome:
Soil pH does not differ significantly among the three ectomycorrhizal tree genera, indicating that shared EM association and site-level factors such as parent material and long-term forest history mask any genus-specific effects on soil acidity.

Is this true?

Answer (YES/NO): YES